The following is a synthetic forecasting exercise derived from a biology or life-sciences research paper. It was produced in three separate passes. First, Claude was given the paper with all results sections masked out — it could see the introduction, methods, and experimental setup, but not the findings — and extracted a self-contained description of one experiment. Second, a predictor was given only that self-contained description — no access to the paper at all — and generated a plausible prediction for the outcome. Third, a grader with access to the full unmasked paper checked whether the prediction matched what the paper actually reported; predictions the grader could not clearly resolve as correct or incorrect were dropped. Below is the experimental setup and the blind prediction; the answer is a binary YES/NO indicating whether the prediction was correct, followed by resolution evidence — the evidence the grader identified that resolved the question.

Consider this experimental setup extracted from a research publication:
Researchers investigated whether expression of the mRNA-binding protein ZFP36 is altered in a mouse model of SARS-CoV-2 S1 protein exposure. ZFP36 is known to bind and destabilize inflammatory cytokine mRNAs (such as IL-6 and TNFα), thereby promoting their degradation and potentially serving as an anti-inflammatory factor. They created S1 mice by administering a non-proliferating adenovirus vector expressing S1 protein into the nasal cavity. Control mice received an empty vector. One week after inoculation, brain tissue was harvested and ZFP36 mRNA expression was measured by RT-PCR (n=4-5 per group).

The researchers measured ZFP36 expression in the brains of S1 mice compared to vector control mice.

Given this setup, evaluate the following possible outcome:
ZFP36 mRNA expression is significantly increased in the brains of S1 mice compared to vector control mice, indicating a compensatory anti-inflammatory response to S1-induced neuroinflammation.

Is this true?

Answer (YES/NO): NO